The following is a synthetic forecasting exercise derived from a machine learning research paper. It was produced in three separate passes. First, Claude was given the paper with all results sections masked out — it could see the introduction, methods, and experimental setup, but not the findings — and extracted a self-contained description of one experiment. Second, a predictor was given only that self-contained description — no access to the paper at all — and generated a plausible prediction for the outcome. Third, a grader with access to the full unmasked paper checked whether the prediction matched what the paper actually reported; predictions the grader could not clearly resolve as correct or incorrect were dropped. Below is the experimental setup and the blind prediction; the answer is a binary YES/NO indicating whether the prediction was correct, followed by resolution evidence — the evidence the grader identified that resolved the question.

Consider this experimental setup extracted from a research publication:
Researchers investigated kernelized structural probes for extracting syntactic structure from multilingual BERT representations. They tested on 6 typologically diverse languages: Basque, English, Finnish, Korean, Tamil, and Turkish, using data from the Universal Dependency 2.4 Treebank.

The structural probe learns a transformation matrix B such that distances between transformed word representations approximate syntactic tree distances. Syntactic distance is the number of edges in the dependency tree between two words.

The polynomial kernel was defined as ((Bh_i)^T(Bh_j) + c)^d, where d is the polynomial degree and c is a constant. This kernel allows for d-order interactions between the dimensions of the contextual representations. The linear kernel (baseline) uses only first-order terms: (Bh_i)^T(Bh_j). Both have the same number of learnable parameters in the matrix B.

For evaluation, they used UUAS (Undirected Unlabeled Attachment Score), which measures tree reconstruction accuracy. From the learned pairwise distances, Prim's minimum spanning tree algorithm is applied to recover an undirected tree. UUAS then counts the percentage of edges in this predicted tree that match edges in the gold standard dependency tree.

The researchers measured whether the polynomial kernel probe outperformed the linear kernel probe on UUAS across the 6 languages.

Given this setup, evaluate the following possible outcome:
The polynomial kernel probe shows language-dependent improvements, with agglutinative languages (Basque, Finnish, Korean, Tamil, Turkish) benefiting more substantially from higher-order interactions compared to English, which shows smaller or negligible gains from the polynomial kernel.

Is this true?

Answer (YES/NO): NO